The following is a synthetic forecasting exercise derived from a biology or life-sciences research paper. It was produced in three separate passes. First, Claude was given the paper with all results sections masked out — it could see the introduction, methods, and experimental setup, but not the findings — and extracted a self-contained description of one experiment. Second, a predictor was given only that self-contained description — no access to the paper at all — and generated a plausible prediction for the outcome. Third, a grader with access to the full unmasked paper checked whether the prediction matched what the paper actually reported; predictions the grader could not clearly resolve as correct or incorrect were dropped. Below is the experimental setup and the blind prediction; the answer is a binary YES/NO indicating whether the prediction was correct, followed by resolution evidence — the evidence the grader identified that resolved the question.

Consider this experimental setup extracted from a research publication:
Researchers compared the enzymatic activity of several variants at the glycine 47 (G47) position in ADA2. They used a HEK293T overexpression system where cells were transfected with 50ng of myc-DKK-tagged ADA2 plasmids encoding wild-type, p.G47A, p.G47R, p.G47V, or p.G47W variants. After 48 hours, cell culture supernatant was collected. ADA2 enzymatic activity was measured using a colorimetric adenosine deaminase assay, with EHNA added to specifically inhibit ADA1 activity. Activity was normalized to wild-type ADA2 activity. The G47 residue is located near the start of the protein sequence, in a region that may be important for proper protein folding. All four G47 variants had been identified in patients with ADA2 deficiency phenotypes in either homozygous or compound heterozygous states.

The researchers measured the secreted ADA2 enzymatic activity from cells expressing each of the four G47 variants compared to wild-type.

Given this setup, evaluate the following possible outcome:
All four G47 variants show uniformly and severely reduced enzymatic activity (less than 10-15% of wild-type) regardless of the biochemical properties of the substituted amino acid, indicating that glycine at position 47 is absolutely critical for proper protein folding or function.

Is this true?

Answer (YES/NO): NO